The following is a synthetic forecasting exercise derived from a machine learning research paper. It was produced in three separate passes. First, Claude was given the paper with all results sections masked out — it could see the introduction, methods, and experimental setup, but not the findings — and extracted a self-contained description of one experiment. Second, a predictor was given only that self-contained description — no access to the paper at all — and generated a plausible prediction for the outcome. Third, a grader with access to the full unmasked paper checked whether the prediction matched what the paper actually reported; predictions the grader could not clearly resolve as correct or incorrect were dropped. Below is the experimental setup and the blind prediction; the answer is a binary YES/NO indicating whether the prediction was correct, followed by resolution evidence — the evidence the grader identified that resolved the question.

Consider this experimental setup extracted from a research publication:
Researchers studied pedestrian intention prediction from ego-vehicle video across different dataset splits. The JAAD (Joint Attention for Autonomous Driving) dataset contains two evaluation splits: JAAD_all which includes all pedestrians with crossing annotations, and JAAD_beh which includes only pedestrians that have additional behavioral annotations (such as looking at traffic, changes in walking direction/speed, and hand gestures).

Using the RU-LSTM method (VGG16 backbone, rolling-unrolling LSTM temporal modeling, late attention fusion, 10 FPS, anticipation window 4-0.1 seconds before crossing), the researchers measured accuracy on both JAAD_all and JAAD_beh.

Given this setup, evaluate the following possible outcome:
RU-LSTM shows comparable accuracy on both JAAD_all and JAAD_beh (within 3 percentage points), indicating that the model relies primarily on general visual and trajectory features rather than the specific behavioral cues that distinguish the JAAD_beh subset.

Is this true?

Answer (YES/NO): NO